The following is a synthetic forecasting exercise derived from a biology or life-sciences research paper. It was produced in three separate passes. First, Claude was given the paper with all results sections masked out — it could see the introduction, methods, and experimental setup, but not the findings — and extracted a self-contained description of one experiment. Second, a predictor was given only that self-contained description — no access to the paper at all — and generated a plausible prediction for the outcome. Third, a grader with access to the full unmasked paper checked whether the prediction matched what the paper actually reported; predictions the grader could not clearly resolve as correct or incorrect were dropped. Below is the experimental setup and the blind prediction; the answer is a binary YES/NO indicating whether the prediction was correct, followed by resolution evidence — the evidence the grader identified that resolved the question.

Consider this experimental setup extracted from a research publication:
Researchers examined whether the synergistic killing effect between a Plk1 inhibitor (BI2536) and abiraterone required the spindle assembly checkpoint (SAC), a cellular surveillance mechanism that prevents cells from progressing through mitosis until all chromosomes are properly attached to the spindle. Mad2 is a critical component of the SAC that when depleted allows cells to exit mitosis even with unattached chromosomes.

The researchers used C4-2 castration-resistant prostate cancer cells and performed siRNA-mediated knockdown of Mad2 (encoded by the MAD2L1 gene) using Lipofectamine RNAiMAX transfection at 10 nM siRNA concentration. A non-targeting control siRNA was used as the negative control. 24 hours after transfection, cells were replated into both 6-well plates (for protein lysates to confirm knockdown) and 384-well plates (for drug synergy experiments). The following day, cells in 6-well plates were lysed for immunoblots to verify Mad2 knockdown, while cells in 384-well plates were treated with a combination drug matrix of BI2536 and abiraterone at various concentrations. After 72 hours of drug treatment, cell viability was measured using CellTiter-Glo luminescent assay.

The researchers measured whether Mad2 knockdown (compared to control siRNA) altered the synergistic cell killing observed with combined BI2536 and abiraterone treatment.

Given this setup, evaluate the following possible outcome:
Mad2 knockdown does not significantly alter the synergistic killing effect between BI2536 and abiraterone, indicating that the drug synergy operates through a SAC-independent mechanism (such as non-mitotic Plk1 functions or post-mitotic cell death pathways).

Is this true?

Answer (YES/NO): NO